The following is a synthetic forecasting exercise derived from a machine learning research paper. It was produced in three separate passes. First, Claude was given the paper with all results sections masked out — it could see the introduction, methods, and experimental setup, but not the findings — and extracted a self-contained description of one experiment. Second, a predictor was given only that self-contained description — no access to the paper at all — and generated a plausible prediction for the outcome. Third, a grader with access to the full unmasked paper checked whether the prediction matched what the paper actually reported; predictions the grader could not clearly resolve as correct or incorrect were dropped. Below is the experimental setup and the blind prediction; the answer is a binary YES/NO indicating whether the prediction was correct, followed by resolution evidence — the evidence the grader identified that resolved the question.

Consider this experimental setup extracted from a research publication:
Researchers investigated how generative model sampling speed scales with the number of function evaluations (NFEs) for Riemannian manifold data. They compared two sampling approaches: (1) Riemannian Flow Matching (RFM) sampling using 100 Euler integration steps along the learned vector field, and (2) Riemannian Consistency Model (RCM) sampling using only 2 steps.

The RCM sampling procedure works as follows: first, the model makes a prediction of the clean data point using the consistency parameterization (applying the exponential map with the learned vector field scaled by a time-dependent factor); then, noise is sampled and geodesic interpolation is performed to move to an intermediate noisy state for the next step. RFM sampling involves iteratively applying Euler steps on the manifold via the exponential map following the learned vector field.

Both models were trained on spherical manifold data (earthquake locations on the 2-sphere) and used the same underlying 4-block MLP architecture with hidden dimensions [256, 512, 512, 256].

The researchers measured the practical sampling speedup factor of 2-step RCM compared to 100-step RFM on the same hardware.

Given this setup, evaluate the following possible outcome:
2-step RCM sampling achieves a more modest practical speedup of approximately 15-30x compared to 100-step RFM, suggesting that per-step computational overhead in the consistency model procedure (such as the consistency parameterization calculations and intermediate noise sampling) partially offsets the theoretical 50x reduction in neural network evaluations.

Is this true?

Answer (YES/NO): NO